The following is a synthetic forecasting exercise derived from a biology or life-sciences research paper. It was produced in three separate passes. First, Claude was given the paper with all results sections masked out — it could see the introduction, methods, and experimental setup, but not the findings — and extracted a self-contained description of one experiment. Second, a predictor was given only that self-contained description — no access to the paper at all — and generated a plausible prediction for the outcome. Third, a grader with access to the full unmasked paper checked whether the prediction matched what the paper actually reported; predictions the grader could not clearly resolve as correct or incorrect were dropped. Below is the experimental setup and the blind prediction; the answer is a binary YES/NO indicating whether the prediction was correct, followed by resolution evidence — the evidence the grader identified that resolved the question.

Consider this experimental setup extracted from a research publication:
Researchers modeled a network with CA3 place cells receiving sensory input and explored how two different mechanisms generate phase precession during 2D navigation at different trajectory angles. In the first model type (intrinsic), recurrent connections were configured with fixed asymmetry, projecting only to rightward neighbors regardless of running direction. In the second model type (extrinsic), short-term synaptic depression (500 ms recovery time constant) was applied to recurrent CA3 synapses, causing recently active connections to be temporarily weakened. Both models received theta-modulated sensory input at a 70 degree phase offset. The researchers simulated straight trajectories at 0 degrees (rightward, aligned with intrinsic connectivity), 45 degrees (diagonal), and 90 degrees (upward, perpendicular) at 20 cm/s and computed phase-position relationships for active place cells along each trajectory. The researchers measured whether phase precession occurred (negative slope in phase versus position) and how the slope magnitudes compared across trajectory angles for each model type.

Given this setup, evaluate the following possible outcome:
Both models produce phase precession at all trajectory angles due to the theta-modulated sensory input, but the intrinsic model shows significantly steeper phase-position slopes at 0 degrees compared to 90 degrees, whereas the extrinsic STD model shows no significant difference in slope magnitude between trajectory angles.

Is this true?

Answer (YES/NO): NO